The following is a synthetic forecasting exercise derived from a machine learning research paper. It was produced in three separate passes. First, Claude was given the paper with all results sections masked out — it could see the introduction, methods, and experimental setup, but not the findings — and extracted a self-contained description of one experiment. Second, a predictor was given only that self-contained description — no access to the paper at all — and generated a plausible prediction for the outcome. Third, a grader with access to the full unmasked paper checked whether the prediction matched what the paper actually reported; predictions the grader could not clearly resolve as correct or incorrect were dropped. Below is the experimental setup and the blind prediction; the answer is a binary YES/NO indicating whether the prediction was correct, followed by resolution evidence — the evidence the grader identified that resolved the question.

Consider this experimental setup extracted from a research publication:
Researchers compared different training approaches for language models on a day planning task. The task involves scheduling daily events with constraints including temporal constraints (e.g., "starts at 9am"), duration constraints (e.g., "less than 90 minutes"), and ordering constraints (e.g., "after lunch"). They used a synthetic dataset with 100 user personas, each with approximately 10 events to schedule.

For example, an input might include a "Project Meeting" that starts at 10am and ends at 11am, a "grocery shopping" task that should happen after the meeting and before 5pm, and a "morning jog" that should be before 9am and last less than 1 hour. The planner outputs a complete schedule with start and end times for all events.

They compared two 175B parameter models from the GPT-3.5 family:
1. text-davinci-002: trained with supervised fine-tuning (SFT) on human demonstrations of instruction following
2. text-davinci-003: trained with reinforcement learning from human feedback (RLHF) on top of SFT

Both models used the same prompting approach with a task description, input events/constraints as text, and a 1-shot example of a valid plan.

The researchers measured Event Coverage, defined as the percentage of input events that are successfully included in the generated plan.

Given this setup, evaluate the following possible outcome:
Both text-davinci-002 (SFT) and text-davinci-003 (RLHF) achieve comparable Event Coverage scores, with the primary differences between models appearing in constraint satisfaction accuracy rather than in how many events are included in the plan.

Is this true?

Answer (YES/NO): NO